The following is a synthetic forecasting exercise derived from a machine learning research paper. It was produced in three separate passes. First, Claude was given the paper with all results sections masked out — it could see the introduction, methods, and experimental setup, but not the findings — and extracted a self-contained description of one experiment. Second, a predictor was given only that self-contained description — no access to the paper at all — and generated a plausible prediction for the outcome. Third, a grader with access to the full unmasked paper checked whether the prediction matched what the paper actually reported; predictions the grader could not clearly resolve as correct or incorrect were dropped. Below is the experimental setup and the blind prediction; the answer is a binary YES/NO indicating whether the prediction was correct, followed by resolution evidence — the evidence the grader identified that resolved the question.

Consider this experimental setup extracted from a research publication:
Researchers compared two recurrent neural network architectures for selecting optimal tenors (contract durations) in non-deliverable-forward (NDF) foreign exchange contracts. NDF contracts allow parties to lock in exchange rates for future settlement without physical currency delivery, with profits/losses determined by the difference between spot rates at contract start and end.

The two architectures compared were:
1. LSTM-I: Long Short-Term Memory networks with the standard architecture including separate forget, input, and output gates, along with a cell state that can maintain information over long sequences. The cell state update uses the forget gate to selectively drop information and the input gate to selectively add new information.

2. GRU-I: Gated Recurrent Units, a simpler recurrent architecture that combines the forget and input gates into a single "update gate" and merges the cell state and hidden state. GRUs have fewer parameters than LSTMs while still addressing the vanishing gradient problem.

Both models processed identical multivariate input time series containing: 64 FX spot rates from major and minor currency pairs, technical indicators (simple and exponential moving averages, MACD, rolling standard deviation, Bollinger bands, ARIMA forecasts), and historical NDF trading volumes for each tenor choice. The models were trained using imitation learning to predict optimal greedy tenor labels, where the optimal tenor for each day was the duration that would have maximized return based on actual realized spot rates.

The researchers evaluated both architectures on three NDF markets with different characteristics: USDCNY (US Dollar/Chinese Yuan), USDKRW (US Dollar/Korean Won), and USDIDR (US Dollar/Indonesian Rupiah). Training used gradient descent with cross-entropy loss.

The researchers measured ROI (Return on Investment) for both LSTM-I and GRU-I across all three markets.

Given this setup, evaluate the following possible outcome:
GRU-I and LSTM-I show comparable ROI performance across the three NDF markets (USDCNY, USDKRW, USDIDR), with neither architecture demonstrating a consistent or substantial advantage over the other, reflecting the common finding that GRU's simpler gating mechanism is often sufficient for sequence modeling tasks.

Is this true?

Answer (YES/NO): NO